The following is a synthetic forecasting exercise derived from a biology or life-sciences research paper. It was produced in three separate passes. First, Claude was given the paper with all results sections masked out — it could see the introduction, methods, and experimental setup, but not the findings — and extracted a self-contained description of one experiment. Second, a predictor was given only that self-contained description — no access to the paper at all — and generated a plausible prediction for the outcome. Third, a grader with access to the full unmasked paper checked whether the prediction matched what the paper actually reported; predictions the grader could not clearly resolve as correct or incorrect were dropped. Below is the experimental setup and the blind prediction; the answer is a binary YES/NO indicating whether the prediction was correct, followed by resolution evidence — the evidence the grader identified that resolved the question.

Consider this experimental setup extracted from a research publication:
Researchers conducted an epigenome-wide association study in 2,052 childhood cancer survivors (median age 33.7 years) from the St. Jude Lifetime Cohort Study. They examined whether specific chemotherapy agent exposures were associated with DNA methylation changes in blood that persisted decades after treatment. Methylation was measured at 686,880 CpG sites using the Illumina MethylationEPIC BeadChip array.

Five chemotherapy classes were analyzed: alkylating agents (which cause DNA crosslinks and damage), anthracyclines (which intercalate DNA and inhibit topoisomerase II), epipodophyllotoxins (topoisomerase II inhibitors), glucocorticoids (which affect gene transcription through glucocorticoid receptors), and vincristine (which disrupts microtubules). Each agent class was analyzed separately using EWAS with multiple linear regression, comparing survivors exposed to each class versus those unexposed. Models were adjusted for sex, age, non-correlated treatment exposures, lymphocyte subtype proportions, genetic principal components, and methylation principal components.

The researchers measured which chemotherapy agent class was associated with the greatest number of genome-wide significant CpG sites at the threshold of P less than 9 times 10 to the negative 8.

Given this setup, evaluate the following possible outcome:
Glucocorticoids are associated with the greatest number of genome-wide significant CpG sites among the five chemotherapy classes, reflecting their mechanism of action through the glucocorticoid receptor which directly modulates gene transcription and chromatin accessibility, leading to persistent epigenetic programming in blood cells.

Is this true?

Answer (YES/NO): NO